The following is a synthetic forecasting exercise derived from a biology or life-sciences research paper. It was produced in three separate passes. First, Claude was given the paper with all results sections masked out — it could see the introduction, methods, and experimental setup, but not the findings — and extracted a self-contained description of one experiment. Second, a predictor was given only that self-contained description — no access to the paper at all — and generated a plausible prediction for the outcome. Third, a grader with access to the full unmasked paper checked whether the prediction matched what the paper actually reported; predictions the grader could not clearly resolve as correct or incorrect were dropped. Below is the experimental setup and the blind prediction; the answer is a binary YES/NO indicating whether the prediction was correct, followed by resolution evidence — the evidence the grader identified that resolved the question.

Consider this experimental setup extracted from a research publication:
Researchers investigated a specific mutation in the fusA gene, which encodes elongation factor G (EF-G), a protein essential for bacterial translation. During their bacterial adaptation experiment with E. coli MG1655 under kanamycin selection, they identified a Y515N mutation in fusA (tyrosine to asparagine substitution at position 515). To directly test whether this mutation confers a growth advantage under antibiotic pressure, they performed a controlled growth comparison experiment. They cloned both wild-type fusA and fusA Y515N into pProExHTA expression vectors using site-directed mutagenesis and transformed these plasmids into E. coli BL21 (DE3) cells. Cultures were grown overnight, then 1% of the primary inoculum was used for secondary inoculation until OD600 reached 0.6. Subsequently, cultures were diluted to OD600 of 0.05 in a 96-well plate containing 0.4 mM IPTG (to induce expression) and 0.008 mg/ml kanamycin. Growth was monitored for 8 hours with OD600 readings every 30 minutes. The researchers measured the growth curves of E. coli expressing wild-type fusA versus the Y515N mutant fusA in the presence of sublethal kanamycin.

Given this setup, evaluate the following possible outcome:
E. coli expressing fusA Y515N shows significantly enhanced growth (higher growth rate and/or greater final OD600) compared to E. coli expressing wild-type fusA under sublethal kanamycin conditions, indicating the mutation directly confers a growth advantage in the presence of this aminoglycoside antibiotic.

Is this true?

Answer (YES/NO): YES